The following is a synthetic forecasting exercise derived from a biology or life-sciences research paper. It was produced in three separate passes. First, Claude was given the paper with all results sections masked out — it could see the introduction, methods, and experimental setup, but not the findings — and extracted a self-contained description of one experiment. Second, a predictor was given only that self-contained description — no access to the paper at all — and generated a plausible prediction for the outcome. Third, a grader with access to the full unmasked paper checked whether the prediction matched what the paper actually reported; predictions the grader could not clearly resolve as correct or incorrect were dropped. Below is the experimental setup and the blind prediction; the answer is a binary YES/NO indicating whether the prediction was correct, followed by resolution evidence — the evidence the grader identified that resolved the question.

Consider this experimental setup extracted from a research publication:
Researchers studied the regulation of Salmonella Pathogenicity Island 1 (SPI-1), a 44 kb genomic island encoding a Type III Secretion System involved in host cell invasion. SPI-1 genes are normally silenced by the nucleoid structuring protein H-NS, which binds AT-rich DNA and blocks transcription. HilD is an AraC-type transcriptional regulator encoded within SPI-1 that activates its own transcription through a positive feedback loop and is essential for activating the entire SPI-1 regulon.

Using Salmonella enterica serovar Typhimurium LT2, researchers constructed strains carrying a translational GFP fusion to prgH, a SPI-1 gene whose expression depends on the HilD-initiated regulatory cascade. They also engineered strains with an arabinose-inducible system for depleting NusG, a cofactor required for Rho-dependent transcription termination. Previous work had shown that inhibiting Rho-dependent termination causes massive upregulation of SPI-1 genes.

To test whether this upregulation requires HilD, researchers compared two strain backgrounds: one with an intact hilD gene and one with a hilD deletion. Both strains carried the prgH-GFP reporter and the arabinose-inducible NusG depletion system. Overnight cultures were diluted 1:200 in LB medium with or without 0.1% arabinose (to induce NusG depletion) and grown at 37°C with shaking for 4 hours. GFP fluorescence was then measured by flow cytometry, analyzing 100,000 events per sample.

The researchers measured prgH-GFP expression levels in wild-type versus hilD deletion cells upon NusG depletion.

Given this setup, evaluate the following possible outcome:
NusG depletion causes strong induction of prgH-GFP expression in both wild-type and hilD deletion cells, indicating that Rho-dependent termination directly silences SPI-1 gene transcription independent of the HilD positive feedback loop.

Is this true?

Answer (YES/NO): NO